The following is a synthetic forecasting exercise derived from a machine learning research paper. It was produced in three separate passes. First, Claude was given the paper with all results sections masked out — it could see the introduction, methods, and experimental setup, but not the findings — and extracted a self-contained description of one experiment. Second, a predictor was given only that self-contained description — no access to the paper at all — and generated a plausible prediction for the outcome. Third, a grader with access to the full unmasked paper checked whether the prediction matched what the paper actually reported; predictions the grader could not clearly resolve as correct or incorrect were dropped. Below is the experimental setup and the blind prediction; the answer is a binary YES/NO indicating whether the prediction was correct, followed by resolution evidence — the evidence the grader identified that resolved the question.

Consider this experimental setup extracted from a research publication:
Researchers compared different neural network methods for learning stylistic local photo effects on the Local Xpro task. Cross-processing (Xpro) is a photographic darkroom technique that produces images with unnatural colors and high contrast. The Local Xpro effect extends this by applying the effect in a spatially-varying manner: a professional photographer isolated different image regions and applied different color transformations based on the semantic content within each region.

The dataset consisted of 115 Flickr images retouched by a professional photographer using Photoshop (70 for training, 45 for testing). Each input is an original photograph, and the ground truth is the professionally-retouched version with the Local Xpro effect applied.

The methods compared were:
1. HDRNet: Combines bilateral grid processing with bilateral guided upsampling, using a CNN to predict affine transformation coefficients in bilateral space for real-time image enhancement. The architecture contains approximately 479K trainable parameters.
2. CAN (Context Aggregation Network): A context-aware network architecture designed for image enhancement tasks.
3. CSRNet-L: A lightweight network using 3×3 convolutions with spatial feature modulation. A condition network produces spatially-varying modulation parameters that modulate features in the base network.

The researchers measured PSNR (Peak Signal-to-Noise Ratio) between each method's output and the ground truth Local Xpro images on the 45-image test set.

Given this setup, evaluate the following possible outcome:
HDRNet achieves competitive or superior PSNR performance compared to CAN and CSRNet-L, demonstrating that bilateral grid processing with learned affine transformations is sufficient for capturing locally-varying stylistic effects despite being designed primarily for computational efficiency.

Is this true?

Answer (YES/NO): YES